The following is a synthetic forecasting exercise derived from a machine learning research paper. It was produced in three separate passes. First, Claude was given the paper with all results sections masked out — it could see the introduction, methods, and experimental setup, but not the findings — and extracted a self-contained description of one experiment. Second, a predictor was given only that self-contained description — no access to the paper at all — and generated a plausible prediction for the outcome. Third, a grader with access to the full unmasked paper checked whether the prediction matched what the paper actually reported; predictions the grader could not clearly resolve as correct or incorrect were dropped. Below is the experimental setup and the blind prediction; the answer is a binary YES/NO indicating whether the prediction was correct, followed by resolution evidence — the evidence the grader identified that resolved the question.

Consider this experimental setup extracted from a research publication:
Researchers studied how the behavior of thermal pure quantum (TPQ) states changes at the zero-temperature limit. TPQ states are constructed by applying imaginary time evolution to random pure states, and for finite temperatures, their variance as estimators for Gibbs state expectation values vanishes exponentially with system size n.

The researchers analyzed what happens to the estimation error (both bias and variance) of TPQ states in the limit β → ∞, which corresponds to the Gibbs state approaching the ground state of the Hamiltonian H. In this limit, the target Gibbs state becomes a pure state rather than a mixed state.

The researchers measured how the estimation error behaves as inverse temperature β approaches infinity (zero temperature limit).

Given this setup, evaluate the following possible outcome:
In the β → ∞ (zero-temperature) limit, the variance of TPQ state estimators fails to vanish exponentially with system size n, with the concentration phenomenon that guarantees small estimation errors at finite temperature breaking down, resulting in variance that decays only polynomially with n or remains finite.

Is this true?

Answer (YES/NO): YES